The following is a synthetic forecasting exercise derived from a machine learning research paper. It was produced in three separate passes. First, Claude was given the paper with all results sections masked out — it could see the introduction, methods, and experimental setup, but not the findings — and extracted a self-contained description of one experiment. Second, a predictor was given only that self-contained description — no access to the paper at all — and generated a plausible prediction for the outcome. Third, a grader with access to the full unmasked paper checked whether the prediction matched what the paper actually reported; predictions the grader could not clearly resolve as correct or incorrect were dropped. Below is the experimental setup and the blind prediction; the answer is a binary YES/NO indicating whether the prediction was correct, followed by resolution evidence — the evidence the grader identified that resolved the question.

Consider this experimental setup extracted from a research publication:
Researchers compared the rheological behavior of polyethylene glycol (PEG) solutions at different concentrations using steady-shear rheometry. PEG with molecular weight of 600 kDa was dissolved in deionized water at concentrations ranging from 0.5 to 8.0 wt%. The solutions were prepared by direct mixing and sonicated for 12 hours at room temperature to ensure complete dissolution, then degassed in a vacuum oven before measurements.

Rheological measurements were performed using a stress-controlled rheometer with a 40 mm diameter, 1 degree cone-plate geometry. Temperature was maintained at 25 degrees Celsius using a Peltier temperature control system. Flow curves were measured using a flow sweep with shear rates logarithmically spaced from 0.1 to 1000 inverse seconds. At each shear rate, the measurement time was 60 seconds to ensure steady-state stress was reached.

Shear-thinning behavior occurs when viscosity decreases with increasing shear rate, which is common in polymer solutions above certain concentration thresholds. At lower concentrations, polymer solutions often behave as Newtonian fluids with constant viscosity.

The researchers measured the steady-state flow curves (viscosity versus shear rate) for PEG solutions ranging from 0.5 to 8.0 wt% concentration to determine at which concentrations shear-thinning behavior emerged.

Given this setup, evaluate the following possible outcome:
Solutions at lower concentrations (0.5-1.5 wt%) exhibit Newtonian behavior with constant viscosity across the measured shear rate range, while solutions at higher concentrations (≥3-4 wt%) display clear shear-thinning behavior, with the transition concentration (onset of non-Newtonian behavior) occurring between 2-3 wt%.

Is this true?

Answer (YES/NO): NO